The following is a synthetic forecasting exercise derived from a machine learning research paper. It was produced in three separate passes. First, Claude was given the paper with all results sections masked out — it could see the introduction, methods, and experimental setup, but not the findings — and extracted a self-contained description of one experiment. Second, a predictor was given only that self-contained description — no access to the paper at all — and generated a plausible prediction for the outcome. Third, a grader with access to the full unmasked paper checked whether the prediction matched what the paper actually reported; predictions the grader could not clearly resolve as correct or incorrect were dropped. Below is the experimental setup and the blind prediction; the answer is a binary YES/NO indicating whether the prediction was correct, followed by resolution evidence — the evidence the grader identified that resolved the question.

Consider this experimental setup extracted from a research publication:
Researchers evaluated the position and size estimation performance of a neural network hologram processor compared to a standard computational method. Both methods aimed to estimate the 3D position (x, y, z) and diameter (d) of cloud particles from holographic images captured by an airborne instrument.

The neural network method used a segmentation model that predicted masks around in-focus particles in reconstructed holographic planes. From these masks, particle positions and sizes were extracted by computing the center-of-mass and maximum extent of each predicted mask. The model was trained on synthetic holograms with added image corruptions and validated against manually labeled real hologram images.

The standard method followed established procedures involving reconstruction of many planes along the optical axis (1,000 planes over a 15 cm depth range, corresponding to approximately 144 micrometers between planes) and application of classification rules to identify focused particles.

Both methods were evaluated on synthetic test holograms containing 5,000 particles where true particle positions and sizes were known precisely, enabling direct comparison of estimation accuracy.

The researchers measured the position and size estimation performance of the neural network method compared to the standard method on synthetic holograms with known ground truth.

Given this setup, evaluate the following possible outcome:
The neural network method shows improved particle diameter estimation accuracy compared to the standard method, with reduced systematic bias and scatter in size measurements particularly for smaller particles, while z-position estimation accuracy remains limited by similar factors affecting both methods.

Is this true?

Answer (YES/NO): NO